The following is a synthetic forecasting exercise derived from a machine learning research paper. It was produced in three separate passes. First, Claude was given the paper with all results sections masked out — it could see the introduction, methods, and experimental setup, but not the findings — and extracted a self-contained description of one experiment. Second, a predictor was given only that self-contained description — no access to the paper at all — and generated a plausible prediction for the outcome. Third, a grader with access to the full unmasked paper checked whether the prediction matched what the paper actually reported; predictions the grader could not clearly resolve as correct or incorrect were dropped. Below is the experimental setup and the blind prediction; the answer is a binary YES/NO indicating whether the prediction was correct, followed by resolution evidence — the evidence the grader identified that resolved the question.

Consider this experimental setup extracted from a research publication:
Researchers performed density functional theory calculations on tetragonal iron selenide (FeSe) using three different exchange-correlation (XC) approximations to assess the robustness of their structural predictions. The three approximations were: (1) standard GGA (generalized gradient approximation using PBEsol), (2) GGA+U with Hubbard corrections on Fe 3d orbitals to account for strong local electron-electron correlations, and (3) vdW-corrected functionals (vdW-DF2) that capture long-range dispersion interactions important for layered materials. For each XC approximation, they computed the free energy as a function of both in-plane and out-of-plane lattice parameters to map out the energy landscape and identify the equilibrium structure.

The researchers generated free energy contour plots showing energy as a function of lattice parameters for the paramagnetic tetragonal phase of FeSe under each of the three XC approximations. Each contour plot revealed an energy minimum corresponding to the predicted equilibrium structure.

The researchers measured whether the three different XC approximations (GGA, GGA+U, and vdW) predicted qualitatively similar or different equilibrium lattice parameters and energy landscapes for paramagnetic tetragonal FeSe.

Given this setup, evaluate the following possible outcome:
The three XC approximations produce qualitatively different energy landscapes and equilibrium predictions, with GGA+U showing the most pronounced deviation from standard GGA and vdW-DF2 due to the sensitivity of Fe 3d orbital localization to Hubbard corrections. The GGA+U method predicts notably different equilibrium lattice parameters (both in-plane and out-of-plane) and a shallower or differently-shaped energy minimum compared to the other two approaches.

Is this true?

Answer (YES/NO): NO